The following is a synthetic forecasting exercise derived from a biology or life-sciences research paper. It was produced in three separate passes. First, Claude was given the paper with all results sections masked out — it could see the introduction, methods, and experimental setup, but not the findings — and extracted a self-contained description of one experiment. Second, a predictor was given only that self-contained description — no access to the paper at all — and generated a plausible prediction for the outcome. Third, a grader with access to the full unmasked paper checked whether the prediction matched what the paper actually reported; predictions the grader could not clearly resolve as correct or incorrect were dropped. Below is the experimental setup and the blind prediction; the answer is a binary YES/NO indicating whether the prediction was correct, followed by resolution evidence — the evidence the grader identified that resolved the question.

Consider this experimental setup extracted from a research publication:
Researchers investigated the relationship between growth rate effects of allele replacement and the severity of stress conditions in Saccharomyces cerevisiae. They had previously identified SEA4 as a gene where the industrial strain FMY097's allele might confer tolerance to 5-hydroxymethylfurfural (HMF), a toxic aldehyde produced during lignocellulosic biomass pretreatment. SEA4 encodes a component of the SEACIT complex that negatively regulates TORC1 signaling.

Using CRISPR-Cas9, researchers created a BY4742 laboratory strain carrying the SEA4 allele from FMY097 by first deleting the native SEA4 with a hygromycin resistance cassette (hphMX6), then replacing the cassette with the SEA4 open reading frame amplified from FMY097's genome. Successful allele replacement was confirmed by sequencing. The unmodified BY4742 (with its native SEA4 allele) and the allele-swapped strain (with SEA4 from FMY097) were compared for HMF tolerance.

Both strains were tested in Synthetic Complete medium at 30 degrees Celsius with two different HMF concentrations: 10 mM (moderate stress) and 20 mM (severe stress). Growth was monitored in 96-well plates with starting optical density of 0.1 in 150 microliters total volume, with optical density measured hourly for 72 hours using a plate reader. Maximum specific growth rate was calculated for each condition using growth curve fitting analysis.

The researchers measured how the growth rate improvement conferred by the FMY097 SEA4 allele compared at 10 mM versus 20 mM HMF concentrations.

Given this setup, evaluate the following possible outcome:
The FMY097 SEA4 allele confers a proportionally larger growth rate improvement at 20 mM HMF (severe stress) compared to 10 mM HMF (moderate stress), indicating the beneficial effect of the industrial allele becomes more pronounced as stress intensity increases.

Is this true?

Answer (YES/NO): NO